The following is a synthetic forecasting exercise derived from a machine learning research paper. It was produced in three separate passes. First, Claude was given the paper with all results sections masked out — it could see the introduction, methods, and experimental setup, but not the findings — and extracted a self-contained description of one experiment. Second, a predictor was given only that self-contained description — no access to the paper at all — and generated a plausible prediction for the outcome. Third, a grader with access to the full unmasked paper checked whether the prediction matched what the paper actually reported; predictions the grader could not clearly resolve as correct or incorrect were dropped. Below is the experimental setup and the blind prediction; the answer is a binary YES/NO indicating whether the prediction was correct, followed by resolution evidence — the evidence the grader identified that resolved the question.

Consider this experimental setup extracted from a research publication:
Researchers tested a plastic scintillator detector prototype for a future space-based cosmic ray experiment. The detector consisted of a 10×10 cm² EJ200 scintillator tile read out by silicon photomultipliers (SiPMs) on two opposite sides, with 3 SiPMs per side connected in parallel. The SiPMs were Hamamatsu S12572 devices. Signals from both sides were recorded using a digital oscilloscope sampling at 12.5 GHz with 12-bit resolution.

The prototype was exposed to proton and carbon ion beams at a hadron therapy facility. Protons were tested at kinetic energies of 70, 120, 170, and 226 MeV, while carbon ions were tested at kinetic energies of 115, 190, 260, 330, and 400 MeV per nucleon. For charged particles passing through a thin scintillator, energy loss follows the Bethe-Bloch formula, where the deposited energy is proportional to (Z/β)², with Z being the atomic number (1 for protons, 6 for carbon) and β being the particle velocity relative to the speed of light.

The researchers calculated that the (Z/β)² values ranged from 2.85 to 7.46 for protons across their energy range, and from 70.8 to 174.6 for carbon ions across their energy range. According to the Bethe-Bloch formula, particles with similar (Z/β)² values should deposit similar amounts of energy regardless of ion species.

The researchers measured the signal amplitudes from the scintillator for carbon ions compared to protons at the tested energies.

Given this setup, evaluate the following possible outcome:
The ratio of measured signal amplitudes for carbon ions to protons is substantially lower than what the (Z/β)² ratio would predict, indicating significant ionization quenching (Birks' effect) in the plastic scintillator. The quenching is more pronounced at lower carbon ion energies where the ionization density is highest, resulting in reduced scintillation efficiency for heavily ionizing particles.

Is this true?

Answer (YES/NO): YES